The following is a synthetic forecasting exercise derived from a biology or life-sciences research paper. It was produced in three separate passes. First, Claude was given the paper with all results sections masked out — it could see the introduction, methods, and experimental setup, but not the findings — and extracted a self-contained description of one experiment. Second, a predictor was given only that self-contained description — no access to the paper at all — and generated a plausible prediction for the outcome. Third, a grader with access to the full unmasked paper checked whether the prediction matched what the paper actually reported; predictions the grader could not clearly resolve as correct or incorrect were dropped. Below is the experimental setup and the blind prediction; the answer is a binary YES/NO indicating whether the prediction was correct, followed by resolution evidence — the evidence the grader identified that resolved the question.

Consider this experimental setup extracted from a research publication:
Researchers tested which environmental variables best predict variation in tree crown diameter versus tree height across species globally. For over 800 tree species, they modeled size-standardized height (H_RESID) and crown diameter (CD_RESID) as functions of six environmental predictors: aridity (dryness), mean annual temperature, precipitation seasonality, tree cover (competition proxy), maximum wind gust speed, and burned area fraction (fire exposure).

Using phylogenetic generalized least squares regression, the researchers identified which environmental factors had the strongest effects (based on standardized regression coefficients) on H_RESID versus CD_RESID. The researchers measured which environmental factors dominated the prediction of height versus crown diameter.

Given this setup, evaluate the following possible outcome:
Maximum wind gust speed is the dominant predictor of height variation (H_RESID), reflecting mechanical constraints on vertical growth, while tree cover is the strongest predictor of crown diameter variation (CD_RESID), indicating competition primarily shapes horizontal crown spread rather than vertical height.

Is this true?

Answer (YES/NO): NO